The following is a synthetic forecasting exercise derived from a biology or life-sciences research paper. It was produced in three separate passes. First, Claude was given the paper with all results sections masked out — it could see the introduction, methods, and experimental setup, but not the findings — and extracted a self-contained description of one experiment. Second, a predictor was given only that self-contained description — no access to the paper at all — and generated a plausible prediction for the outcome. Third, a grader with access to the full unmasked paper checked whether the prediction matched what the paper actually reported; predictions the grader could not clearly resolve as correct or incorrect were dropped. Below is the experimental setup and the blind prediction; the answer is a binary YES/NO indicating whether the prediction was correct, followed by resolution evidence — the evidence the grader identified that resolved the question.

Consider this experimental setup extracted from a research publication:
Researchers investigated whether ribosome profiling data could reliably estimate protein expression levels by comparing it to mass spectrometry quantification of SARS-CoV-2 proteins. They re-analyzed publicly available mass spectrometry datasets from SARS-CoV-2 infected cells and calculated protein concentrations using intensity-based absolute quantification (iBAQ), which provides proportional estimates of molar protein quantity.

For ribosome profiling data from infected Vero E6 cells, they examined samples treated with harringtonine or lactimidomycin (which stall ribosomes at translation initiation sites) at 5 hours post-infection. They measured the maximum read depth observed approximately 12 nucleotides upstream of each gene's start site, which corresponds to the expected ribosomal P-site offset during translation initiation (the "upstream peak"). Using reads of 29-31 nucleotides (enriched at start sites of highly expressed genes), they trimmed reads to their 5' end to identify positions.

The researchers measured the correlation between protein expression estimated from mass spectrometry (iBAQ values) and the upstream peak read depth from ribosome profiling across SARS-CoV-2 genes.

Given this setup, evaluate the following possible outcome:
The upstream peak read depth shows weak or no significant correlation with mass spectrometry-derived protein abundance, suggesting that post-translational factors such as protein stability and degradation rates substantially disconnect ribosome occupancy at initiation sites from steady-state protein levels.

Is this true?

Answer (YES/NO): NO